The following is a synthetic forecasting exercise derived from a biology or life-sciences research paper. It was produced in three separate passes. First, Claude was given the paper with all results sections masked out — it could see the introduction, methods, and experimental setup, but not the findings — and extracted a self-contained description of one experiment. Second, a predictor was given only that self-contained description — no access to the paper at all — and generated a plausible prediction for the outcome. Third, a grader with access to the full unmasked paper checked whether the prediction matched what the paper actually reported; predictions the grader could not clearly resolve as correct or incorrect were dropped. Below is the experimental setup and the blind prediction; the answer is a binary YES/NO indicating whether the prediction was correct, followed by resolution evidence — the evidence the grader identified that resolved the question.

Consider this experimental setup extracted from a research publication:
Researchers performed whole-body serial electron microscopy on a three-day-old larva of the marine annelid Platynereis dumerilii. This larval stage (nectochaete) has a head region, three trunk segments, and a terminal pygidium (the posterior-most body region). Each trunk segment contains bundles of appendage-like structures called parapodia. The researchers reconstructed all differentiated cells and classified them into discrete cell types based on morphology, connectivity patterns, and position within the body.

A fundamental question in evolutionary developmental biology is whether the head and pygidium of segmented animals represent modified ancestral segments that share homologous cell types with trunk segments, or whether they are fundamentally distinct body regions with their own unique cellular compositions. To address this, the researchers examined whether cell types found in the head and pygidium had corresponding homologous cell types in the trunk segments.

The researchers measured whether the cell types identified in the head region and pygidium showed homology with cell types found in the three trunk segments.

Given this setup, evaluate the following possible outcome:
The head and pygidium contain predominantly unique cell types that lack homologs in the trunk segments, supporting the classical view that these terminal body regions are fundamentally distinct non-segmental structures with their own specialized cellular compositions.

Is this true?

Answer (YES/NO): NO